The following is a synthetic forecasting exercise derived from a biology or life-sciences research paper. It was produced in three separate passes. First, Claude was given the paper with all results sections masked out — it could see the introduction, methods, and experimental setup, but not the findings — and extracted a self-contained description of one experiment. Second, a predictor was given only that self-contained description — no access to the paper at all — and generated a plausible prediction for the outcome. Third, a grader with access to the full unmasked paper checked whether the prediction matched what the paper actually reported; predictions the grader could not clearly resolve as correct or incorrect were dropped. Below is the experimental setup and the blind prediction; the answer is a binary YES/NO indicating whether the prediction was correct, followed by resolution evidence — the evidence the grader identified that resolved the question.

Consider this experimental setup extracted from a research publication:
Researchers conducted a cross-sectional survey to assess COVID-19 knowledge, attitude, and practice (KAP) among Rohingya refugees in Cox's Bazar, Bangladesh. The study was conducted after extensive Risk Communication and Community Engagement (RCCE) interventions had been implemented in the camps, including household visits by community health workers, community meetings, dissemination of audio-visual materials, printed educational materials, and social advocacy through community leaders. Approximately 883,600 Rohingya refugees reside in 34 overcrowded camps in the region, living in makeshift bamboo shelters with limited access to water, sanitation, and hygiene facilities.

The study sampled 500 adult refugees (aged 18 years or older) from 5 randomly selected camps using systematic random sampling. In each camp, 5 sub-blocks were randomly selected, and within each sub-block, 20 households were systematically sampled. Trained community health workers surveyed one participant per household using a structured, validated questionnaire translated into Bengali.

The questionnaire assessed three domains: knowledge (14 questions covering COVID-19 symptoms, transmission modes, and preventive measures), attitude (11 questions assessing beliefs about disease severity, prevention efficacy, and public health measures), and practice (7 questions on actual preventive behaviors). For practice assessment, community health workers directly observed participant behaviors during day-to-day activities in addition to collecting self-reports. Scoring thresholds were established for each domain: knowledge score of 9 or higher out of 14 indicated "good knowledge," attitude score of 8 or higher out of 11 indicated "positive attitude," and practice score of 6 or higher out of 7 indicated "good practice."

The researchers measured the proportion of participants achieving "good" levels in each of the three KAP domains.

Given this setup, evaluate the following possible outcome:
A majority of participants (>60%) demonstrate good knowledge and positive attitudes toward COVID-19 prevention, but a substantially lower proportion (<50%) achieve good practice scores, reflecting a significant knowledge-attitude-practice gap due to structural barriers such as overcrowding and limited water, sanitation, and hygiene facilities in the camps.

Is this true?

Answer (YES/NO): NO